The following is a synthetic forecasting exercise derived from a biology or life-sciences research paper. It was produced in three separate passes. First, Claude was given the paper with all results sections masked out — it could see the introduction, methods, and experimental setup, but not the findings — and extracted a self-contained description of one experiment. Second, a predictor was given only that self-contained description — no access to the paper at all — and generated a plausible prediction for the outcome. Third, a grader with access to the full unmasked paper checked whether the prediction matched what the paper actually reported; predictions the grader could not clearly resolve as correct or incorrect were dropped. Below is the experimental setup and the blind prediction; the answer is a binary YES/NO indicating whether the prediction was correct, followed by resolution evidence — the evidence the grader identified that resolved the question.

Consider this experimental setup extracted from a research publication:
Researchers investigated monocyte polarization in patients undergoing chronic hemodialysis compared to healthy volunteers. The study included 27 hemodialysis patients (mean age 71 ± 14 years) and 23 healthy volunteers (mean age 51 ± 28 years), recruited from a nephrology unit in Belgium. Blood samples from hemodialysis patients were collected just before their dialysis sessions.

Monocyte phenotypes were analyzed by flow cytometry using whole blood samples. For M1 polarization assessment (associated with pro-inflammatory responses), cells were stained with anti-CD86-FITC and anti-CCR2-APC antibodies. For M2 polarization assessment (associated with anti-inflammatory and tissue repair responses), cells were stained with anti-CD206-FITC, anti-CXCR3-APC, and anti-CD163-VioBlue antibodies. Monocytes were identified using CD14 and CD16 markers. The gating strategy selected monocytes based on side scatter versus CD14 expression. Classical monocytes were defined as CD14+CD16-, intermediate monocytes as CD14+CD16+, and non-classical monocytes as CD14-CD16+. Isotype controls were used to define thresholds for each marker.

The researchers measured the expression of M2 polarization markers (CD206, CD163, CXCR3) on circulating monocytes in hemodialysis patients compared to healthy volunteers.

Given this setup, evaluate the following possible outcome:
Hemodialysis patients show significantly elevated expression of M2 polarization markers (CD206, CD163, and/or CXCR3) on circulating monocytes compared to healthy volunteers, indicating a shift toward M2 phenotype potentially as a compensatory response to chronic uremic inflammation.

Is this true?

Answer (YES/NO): YES